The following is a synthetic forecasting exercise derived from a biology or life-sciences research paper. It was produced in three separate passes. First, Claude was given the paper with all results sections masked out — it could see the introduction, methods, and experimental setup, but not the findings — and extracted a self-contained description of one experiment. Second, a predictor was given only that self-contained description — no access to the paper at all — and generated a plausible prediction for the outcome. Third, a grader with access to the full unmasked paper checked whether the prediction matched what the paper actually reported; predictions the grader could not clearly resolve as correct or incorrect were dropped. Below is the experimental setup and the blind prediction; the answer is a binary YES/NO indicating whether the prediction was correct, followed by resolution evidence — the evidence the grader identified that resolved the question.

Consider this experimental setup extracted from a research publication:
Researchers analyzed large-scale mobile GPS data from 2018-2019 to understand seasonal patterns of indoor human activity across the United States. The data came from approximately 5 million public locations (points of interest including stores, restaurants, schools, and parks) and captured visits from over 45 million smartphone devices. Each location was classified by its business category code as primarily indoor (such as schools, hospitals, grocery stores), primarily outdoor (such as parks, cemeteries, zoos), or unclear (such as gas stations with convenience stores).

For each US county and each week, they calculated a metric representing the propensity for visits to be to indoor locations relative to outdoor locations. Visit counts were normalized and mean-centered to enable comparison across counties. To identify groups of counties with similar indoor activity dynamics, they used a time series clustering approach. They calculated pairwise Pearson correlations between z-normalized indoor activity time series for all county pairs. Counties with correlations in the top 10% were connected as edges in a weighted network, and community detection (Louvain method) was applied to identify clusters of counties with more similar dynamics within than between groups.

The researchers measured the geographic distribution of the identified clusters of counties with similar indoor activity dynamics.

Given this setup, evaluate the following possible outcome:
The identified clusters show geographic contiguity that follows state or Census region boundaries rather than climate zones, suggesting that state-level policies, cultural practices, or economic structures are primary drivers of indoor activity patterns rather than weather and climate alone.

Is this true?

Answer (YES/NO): NO